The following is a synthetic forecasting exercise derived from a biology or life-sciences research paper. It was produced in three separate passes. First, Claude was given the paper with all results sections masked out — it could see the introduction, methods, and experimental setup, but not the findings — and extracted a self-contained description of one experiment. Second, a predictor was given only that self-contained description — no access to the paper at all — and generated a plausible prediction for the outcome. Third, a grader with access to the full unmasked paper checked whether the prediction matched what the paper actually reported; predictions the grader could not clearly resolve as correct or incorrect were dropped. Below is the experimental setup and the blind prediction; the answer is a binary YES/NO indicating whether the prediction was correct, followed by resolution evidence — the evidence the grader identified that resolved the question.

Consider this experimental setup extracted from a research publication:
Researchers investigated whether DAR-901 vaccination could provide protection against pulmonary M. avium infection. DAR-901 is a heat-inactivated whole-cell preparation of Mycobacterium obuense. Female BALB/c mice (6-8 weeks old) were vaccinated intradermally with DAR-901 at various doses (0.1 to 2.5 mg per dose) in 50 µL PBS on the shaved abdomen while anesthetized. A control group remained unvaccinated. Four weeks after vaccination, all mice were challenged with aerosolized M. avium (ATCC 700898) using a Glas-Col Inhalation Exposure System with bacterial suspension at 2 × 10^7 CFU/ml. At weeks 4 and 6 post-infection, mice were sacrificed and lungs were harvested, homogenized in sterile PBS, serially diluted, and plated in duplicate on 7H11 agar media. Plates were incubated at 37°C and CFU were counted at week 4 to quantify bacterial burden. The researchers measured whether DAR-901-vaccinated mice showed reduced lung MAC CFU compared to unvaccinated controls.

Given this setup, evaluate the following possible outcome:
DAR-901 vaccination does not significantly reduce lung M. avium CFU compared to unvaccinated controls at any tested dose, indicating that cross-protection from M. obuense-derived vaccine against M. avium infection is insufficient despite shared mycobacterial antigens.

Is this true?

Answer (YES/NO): NO